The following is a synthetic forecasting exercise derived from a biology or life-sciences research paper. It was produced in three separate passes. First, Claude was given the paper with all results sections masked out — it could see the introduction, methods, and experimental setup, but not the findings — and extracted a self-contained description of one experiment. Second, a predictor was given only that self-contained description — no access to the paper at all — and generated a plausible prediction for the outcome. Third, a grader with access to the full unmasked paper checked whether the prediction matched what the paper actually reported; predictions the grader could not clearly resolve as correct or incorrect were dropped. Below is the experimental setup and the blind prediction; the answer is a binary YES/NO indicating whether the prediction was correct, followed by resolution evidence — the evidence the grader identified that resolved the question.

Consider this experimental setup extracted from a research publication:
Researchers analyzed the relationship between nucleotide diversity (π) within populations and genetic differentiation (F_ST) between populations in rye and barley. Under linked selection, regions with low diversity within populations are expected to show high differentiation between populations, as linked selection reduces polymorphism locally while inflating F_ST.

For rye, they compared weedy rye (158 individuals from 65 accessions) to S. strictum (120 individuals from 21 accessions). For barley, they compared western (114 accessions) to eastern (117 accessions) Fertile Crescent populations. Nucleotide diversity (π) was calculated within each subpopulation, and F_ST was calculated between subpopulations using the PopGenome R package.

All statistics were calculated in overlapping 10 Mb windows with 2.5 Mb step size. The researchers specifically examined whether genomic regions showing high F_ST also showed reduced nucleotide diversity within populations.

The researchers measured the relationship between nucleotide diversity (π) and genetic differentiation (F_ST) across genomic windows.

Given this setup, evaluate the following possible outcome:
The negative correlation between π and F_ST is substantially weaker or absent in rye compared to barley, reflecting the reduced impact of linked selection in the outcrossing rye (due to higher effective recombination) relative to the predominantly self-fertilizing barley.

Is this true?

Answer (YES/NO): NO